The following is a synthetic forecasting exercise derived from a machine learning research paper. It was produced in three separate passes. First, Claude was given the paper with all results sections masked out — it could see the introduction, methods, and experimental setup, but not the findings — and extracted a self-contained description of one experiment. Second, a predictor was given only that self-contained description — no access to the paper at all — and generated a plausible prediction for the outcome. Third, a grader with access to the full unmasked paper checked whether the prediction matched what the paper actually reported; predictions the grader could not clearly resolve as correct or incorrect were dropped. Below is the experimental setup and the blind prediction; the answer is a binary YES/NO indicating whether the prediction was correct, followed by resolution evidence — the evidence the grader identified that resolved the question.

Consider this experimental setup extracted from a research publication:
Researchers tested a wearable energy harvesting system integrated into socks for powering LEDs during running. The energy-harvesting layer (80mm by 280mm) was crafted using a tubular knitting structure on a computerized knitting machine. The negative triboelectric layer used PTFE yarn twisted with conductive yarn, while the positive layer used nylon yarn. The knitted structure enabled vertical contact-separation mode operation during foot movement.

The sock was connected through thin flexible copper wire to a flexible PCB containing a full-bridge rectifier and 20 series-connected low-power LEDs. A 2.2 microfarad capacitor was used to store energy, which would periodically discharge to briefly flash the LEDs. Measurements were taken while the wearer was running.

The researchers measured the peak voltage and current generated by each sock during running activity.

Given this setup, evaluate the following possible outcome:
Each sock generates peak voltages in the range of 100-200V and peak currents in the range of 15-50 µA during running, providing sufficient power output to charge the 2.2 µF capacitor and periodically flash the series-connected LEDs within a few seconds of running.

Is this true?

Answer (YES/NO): NO